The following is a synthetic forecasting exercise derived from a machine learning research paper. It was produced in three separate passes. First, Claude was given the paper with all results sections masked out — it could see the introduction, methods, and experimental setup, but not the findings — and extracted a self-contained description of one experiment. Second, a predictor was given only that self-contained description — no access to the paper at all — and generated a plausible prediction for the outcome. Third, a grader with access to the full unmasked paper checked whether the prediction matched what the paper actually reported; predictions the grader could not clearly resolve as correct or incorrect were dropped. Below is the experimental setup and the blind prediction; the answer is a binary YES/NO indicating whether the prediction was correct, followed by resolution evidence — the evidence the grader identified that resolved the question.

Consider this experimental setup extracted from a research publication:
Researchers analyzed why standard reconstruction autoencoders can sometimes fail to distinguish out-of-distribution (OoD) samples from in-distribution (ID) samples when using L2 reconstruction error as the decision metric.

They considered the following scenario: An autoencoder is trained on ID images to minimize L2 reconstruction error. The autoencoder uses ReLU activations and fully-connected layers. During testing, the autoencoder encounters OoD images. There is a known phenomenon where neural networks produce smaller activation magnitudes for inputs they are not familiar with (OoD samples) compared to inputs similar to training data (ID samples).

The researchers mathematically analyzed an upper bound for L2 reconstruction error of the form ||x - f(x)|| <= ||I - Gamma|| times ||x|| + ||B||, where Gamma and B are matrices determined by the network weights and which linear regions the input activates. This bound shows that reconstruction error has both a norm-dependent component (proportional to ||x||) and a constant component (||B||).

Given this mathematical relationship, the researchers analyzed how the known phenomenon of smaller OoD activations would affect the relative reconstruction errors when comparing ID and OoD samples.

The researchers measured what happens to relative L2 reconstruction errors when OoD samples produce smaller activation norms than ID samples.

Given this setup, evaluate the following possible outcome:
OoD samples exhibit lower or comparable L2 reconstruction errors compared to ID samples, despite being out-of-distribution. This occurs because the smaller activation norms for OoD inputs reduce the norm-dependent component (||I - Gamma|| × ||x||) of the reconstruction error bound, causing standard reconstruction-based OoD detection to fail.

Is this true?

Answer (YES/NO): YES